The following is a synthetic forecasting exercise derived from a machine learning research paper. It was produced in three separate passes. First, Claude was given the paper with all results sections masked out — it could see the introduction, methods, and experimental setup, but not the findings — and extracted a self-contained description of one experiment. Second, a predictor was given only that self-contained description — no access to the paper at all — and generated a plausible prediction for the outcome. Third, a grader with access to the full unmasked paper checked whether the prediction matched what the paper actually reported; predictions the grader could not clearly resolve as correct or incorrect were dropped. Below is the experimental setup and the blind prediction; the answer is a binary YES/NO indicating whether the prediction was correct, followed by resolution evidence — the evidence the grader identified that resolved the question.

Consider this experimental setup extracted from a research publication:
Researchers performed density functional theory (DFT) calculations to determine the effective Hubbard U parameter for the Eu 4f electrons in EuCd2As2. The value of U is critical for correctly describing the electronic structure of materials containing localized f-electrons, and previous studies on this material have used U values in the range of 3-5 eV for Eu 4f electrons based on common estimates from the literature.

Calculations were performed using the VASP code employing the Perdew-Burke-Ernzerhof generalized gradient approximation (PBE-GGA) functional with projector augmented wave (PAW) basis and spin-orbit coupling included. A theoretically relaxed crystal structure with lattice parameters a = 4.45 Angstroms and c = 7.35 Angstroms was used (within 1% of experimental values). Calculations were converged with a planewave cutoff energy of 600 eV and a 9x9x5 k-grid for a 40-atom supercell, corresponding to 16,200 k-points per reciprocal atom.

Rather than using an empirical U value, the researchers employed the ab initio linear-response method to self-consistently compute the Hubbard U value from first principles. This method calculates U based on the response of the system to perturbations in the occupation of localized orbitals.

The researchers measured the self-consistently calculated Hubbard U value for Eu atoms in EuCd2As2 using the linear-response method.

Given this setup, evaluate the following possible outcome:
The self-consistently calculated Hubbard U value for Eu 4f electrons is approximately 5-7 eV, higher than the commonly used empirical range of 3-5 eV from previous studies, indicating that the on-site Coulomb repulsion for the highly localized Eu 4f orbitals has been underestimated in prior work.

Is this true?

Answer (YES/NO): NO